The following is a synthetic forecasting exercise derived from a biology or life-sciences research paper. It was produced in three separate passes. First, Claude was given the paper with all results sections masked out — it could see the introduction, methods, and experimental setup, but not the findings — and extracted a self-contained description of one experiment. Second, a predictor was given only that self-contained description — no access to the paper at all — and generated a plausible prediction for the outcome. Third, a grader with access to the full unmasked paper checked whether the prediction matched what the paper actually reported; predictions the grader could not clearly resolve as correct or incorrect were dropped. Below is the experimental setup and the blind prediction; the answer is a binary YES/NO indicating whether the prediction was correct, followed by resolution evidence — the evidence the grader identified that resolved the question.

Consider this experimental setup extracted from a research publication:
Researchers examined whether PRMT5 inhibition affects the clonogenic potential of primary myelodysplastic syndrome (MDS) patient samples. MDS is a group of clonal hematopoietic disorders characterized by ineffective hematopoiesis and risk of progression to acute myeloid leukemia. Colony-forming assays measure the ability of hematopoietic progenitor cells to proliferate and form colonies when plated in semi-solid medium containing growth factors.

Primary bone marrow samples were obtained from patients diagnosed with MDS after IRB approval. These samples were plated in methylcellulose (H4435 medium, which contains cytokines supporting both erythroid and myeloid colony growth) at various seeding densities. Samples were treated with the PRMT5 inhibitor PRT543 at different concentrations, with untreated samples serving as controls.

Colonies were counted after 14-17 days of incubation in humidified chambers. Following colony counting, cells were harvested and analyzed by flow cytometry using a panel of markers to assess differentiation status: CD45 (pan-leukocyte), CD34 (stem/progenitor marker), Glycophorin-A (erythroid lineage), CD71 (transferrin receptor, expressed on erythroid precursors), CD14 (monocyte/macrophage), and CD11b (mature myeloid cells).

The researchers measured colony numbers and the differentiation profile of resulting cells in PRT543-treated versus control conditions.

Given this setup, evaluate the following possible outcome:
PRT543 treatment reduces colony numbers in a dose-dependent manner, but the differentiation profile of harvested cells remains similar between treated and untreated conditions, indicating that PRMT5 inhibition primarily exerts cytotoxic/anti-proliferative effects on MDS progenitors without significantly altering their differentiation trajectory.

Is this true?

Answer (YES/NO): NO